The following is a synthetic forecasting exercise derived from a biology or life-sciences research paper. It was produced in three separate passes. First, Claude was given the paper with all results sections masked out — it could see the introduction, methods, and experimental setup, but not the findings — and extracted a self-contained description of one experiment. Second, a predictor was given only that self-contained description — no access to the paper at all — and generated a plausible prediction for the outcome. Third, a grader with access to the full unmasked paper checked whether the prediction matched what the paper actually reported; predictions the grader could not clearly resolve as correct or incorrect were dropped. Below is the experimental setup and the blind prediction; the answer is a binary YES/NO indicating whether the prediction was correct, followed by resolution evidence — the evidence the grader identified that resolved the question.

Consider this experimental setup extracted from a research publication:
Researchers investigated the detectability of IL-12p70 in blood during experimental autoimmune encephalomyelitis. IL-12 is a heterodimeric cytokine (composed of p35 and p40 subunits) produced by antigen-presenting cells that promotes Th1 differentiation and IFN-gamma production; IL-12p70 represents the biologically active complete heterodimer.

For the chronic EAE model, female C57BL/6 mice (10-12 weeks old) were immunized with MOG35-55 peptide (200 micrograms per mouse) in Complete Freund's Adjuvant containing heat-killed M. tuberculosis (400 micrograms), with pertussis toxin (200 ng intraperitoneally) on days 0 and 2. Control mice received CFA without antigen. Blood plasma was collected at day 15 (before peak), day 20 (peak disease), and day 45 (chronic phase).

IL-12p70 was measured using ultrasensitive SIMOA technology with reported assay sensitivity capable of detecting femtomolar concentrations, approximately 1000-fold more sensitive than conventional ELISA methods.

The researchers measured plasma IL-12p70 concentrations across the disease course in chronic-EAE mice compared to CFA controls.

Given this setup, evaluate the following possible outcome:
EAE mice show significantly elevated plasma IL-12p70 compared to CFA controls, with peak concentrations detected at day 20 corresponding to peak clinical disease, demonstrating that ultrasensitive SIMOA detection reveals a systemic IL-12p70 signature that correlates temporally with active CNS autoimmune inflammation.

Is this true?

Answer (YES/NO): NO